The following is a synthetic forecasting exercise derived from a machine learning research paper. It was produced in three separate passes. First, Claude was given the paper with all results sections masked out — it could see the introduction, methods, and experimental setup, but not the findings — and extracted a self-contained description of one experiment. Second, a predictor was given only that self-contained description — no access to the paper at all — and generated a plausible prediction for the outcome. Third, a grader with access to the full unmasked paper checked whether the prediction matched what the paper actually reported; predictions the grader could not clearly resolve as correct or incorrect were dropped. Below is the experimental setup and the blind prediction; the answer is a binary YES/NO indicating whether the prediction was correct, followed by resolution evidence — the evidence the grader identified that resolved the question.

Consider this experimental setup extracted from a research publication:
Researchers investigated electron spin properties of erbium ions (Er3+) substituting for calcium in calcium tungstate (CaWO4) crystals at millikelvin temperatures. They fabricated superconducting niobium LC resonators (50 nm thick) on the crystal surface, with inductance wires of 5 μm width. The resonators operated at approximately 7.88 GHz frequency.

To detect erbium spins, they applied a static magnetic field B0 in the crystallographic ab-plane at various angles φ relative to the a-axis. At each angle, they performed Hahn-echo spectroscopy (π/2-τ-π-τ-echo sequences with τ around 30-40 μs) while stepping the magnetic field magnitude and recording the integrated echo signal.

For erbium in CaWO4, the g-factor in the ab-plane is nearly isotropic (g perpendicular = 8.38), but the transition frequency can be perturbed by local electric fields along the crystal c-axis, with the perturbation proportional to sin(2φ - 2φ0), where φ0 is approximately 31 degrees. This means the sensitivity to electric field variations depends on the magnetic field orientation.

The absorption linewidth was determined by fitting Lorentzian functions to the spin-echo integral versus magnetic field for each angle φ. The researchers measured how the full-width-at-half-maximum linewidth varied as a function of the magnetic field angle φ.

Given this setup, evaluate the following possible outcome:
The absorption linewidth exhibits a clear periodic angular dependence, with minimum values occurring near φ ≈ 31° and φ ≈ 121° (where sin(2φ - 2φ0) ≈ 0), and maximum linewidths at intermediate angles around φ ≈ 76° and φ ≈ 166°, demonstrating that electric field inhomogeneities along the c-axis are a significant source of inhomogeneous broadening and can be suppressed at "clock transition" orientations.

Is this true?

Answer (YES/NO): YES